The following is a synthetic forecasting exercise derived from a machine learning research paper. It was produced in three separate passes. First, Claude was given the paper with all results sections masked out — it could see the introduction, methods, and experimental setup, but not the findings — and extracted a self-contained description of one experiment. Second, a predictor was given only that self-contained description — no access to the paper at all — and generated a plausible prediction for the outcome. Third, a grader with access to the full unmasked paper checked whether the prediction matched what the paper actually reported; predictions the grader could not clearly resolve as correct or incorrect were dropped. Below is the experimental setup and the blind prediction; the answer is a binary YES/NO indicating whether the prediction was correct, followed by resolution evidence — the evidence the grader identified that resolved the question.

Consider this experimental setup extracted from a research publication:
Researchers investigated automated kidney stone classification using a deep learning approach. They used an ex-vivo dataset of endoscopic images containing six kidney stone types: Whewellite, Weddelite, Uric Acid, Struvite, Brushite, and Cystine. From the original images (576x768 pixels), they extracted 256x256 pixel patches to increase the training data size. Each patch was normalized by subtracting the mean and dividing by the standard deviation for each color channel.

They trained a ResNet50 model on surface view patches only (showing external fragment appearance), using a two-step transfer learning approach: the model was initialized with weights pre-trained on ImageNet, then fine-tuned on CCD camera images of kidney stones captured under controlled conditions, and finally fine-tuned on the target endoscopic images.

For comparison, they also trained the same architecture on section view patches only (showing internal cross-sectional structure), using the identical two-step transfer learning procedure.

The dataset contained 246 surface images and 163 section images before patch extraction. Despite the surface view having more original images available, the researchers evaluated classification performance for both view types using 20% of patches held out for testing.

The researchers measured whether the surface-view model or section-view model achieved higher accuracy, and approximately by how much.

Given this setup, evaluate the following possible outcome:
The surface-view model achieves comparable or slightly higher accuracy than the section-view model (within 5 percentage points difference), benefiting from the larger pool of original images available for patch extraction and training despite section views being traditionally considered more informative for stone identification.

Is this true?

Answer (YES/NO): NO